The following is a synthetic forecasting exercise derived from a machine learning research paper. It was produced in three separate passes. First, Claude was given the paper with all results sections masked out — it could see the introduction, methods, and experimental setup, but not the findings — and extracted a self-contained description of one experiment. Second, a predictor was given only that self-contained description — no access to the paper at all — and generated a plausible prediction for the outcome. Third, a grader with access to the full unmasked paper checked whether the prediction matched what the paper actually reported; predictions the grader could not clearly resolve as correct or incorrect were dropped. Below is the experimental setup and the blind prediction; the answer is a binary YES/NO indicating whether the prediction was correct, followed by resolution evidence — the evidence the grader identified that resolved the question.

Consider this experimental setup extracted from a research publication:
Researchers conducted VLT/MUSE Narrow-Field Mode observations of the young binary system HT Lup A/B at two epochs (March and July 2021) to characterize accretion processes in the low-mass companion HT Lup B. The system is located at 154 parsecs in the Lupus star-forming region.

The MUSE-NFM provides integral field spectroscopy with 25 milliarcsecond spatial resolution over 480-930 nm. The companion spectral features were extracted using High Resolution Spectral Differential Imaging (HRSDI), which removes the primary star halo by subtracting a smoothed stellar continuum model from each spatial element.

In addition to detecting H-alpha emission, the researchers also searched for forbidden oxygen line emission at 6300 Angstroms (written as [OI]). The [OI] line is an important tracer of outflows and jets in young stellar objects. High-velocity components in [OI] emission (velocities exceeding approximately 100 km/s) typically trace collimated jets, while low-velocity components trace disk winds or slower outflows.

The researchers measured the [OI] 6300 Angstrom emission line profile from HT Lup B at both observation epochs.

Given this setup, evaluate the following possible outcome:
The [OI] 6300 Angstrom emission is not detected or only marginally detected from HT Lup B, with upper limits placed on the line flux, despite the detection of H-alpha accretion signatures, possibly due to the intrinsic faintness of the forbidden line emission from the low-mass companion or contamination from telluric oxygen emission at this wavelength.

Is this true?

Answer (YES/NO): NO